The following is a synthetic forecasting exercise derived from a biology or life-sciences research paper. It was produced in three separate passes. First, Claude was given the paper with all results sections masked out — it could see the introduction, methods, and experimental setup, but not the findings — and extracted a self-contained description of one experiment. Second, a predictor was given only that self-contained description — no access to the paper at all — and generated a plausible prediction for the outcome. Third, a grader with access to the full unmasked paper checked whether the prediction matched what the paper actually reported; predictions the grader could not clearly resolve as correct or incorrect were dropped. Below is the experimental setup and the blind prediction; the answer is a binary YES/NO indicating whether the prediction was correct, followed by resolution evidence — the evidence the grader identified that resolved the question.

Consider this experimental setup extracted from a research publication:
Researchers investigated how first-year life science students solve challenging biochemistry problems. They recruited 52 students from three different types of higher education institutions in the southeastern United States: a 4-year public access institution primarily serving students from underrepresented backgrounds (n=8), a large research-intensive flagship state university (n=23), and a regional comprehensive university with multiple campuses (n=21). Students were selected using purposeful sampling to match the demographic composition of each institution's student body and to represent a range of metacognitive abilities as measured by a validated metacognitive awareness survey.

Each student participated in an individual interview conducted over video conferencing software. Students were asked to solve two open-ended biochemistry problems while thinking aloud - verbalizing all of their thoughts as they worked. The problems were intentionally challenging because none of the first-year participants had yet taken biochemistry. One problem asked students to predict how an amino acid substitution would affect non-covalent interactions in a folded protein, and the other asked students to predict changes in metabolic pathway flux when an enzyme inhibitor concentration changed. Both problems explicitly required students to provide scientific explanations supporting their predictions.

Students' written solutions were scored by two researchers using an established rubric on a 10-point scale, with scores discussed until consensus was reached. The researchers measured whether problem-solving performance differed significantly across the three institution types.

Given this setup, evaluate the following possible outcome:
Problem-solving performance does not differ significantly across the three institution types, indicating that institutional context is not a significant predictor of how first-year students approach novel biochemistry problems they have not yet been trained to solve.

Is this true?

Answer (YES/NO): YES